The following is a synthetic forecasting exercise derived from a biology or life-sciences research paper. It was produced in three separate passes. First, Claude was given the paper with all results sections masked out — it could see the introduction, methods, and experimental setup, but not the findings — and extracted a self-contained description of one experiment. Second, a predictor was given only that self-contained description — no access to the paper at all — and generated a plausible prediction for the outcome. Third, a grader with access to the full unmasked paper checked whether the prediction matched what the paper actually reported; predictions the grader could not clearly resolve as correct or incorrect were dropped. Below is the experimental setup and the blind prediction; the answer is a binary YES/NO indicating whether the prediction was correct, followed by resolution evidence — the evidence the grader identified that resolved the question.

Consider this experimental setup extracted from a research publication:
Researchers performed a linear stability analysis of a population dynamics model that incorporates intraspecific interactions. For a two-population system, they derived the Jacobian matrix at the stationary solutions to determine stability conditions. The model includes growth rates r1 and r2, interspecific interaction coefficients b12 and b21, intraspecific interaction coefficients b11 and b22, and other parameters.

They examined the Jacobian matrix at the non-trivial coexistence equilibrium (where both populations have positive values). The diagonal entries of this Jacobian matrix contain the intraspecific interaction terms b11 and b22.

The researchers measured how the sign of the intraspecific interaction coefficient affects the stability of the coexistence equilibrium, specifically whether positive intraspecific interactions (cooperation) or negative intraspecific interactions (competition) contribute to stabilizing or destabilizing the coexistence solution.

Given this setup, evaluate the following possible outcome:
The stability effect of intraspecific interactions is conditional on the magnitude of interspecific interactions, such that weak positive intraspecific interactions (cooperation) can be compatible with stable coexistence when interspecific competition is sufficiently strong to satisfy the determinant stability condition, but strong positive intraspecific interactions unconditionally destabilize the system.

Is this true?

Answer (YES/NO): NO